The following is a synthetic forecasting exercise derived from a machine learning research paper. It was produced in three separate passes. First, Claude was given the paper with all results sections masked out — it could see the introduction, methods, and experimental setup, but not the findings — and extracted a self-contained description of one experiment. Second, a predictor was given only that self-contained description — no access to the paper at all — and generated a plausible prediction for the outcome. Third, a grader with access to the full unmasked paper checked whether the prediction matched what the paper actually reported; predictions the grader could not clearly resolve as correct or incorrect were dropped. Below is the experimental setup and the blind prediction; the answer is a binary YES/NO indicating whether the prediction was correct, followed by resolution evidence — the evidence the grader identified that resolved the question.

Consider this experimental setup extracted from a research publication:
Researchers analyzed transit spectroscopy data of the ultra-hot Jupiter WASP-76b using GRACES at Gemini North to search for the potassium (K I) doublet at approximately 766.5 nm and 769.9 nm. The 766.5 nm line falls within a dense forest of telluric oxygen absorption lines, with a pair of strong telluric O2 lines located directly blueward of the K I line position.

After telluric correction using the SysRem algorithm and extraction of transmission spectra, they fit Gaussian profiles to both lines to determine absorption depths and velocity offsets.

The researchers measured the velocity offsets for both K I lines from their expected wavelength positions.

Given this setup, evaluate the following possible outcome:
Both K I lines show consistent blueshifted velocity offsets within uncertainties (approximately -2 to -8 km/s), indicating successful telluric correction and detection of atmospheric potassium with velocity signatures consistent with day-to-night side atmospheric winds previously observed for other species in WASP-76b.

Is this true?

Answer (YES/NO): NO